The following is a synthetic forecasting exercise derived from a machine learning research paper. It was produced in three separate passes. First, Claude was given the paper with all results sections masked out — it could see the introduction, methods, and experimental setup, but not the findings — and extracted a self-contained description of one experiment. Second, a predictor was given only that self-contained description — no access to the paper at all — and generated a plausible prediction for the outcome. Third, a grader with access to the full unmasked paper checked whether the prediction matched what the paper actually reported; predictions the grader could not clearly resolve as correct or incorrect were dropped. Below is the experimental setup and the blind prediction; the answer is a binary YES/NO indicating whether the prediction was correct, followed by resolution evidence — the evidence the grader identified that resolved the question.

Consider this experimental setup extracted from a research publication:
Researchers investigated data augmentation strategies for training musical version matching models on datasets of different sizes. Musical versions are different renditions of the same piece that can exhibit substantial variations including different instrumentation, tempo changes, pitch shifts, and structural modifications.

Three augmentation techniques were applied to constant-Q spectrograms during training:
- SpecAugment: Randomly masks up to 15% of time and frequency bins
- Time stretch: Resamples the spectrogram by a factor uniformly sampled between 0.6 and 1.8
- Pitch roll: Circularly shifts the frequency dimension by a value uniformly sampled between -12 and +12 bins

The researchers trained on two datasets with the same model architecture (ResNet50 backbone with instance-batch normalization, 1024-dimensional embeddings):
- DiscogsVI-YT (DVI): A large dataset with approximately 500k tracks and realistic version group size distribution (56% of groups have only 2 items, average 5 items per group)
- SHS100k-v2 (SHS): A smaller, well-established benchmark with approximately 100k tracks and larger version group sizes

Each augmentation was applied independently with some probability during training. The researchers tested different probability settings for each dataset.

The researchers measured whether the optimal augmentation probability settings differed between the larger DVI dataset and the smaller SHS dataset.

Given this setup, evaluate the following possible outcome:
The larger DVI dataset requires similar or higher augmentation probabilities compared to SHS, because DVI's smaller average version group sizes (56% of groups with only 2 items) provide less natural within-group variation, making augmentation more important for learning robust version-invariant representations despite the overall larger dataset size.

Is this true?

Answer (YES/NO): NO